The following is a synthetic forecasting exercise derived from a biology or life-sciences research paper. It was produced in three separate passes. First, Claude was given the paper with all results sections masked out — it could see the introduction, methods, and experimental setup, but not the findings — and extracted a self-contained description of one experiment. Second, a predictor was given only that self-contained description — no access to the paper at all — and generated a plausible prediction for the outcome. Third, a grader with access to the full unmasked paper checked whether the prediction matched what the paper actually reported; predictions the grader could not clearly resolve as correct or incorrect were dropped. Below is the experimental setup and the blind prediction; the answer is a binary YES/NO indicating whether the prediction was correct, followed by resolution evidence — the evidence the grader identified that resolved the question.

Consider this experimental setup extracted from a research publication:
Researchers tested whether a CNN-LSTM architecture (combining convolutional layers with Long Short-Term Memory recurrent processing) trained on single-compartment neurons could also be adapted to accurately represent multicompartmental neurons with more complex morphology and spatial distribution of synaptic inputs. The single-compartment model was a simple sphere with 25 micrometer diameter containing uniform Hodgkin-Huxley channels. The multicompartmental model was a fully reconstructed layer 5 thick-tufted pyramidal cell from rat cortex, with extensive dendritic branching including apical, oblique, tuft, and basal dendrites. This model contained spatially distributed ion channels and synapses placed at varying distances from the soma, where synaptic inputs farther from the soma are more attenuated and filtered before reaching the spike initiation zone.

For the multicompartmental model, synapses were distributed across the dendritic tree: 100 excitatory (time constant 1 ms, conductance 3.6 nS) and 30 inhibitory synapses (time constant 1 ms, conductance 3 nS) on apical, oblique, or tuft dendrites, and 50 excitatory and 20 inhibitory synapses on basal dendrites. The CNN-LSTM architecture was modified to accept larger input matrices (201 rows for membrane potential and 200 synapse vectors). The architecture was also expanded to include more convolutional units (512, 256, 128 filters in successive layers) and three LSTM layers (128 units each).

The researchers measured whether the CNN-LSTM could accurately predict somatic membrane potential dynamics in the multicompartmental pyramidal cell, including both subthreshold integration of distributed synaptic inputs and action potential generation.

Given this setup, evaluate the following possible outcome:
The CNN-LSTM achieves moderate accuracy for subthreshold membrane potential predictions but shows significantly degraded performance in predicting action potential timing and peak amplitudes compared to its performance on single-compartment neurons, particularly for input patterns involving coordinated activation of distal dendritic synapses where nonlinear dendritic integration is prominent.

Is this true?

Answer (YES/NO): NO